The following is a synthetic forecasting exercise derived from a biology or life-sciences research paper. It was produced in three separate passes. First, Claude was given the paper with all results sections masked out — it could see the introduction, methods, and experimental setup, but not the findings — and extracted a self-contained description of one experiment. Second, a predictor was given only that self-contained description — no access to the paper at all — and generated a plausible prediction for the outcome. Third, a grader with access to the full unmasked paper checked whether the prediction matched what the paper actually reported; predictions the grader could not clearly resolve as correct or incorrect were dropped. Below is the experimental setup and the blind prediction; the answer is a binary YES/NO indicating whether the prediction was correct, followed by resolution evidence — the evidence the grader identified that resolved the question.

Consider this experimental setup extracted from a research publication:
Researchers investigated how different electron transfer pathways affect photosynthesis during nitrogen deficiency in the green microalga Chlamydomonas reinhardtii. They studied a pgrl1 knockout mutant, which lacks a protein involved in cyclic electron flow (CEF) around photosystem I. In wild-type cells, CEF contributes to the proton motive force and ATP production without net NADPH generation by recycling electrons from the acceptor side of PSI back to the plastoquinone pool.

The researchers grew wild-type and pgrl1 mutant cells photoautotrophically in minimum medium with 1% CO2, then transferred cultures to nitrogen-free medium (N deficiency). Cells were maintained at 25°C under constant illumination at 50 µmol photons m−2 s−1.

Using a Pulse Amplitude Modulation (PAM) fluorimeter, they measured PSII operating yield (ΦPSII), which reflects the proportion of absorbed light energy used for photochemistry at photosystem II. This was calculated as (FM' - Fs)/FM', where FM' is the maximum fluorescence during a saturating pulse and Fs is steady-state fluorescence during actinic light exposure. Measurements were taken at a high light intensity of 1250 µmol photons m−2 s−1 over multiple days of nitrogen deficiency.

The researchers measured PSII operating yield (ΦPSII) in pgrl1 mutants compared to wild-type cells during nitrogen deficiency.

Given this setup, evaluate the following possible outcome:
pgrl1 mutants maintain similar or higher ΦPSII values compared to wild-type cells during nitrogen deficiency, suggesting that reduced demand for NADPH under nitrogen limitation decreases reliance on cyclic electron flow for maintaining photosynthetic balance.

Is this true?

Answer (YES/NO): YES